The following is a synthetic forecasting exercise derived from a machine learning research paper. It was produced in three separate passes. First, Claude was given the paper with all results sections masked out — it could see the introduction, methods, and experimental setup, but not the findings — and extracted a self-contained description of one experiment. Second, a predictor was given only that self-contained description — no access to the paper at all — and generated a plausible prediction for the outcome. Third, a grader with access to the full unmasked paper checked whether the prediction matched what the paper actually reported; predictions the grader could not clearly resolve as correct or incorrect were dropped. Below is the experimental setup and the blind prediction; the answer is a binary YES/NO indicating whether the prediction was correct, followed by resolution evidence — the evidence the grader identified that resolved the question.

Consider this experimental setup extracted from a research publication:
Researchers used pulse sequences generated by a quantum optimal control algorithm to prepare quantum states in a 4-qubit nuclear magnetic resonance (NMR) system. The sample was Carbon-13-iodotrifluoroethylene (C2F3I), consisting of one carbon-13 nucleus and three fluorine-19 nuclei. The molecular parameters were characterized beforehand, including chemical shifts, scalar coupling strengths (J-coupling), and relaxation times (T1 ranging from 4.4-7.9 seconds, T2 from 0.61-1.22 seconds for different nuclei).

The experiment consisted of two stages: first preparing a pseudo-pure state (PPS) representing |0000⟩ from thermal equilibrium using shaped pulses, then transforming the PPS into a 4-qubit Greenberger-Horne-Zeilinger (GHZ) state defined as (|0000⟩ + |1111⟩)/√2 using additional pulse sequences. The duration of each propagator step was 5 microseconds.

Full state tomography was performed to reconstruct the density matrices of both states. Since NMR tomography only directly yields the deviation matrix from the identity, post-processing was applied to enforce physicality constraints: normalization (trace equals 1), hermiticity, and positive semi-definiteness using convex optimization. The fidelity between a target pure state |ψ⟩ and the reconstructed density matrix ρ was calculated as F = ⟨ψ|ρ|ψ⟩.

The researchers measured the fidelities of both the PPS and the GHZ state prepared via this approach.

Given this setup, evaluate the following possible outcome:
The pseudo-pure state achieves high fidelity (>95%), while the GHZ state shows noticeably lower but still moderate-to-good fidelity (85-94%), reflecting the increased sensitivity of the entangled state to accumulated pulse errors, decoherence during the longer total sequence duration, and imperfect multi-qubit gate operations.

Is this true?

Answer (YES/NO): NO